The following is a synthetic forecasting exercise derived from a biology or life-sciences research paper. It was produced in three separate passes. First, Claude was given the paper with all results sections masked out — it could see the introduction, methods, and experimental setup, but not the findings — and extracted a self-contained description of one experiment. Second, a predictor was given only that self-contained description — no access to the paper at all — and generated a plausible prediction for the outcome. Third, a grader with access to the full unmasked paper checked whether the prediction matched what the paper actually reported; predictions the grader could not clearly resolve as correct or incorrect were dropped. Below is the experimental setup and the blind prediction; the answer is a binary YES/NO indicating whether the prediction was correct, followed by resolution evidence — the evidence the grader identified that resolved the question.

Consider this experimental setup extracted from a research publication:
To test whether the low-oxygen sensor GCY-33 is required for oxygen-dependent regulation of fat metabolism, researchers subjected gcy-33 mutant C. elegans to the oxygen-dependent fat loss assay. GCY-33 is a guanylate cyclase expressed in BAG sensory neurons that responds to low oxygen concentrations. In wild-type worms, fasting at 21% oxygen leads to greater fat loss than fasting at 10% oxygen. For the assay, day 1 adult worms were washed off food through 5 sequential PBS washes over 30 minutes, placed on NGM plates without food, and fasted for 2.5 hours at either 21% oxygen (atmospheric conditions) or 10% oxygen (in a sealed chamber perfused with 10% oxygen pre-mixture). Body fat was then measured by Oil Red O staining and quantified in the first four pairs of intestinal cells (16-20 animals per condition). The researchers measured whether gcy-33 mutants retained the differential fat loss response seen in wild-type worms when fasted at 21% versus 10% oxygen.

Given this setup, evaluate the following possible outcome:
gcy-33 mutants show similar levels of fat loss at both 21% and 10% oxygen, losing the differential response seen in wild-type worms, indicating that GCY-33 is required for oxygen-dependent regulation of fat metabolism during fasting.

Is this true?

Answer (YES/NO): YES